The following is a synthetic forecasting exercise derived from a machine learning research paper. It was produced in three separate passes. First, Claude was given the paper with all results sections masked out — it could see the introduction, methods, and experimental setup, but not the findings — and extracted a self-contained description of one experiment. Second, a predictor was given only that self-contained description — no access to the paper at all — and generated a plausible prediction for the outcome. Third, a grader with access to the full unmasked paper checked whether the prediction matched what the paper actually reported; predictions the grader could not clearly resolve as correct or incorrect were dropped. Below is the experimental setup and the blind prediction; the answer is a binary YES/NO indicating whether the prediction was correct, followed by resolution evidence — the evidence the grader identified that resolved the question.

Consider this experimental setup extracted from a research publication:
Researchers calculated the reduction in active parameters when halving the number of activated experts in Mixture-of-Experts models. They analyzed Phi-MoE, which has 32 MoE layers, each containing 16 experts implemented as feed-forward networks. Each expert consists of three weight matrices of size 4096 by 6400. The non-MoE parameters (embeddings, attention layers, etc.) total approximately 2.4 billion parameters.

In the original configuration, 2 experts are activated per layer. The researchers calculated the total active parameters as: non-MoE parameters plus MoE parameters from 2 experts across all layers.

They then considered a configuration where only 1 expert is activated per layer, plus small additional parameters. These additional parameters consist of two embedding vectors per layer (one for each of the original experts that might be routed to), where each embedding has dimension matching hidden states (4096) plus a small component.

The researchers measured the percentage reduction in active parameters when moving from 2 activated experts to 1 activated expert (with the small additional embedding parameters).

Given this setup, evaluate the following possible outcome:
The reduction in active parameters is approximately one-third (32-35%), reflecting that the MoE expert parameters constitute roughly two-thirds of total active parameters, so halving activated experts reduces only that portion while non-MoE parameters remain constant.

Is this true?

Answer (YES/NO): YES